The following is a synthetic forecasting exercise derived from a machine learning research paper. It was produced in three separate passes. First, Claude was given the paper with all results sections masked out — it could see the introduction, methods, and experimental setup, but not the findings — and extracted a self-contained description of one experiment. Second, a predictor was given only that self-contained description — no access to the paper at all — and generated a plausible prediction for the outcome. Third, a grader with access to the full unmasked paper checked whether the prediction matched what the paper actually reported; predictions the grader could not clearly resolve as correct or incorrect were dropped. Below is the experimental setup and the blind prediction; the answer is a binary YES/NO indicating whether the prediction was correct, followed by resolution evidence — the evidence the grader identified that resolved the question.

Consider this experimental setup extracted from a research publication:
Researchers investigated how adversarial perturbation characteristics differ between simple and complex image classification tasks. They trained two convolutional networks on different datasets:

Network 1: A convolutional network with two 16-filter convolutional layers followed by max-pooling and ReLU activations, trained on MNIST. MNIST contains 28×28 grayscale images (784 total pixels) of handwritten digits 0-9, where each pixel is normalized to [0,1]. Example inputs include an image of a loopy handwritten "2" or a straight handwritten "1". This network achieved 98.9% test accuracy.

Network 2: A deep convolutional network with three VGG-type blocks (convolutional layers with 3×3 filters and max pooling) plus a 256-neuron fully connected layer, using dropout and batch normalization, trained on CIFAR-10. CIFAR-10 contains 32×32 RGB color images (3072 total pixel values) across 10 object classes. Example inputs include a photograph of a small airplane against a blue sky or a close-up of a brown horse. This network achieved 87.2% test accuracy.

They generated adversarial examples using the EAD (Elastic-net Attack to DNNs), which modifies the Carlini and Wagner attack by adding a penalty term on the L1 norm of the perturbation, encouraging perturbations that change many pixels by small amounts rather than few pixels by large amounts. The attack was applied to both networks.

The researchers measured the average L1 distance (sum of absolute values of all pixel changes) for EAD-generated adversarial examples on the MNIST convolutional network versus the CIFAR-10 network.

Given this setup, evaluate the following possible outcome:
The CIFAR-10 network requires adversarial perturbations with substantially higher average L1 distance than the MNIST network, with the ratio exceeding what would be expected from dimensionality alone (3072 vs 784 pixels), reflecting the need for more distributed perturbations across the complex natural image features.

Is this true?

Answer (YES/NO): NO